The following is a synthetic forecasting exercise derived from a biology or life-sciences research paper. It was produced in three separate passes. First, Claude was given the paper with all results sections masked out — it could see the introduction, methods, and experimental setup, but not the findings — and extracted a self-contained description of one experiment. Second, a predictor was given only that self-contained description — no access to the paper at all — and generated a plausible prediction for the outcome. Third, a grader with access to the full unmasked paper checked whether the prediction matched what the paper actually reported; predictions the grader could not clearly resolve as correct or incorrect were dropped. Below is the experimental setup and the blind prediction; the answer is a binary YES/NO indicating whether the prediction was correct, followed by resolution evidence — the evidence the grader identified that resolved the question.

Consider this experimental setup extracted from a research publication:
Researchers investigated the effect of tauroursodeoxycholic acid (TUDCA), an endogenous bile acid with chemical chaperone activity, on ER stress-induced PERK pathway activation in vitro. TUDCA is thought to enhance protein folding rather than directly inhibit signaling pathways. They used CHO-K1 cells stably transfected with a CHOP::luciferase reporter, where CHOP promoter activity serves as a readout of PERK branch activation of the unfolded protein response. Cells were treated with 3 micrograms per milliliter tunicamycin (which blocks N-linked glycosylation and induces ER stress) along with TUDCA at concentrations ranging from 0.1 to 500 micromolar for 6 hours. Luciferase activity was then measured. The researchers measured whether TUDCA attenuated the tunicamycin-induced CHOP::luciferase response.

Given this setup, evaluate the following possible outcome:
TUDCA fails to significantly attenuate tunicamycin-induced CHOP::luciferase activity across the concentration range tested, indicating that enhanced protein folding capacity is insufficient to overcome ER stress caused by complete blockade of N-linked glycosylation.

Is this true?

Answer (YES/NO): NO